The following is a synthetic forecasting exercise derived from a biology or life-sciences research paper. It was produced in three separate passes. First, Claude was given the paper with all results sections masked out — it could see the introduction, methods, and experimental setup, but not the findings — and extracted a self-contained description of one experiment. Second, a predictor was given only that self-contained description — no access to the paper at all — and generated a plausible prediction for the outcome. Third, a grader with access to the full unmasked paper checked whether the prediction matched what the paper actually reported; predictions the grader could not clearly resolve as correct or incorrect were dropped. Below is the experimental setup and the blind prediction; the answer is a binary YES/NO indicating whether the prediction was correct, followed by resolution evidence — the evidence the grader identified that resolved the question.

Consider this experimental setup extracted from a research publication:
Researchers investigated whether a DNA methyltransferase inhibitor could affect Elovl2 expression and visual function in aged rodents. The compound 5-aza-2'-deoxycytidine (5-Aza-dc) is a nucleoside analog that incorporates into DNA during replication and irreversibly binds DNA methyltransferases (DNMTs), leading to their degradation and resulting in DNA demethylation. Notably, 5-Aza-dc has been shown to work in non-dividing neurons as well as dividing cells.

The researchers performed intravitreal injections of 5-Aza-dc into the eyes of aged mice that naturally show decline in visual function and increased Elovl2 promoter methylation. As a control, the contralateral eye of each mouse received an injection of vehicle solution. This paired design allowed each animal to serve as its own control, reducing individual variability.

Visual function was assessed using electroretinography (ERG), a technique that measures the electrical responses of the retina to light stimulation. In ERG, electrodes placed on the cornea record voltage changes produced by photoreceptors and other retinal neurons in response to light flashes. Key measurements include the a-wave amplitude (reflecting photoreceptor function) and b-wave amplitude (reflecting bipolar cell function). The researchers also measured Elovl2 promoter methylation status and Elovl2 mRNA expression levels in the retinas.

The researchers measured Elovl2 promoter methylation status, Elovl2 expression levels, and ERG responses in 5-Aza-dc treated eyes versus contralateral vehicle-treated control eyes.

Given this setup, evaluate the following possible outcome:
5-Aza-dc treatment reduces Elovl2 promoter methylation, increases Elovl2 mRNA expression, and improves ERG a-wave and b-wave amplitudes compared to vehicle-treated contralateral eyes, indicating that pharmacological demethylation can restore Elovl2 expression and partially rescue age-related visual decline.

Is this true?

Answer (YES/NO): NO